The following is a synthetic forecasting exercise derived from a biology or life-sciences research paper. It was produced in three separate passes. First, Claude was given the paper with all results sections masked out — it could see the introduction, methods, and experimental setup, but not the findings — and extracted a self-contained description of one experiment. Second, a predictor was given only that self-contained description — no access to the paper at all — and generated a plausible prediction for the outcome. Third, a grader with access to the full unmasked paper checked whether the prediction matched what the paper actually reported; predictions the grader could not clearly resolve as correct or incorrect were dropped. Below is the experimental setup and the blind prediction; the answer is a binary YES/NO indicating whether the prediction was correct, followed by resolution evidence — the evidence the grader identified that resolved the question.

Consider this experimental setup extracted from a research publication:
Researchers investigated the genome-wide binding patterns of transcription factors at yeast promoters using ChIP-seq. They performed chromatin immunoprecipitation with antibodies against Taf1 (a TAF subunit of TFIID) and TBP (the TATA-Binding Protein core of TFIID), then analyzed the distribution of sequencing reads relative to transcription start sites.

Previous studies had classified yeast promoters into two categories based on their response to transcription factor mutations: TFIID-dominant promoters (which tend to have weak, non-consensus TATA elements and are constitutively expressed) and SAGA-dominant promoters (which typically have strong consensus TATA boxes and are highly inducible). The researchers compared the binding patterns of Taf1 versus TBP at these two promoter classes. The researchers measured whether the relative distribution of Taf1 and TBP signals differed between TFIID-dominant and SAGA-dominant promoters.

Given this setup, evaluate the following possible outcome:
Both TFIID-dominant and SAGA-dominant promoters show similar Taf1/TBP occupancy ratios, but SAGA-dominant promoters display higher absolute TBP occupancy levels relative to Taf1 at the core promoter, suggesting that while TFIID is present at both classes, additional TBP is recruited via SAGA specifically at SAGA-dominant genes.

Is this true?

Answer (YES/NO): NO